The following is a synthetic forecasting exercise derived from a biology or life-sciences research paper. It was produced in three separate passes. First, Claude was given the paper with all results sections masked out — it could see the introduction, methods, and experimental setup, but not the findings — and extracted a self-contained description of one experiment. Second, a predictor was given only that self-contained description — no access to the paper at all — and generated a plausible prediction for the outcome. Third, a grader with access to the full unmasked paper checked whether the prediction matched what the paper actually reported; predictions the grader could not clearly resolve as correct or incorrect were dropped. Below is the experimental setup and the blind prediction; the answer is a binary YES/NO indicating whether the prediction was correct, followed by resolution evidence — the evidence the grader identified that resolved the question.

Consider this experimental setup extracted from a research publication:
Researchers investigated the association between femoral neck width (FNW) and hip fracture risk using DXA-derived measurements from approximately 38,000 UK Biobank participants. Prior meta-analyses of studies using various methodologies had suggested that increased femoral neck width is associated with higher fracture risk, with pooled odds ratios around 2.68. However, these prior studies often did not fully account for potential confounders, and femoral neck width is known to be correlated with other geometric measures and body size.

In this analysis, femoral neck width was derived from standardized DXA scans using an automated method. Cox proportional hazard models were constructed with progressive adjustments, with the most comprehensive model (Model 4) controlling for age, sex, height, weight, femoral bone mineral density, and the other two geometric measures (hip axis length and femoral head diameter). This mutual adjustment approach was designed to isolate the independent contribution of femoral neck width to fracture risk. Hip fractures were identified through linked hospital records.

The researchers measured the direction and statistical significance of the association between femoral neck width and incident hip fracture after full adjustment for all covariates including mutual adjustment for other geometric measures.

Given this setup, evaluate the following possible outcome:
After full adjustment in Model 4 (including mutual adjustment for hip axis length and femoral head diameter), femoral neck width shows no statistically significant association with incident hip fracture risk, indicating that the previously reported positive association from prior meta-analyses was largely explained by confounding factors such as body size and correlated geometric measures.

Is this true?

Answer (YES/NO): YES